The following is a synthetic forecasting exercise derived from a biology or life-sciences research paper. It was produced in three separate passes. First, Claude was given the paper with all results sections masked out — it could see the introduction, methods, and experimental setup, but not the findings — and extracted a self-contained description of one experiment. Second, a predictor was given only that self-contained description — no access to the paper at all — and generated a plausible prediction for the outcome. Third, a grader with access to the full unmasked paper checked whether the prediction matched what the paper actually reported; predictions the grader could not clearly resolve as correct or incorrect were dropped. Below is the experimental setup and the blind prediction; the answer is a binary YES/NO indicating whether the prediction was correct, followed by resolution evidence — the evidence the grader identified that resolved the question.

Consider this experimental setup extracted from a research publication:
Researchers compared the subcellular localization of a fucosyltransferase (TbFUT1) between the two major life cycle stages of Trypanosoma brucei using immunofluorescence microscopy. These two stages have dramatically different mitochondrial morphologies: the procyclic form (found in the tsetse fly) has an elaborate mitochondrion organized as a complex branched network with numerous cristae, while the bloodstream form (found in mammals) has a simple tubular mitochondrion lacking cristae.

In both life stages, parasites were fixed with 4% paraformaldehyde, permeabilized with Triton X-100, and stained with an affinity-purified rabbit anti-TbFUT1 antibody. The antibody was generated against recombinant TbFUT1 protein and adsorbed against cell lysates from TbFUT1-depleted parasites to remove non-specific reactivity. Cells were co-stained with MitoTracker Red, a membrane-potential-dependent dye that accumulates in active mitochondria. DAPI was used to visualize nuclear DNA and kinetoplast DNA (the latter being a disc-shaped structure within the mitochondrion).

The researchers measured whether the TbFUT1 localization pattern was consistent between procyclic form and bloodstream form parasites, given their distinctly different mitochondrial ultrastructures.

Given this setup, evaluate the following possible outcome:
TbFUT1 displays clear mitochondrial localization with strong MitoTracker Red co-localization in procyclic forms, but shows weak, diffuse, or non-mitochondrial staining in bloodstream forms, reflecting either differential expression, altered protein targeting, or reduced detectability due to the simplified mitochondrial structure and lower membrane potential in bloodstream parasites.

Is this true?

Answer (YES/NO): NO